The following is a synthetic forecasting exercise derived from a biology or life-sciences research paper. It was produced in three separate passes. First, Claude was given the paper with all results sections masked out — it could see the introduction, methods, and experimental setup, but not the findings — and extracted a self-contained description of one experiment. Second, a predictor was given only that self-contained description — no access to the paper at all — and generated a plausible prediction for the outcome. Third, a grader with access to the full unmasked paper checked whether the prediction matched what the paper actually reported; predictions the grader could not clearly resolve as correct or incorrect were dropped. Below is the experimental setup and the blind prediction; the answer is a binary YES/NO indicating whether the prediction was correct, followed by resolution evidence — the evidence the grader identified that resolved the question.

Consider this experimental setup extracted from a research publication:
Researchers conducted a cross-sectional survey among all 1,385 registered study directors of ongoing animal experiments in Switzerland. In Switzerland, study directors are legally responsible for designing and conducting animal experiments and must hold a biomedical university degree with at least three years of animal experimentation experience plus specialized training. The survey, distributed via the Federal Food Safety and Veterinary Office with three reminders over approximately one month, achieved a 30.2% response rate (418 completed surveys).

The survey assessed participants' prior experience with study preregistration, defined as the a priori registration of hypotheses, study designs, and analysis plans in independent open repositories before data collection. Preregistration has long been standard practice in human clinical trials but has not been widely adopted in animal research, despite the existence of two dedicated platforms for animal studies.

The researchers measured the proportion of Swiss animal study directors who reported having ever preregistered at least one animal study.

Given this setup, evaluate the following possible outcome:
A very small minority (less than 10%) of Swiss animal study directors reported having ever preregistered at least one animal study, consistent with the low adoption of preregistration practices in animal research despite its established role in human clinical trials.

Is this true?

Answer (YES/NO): NO